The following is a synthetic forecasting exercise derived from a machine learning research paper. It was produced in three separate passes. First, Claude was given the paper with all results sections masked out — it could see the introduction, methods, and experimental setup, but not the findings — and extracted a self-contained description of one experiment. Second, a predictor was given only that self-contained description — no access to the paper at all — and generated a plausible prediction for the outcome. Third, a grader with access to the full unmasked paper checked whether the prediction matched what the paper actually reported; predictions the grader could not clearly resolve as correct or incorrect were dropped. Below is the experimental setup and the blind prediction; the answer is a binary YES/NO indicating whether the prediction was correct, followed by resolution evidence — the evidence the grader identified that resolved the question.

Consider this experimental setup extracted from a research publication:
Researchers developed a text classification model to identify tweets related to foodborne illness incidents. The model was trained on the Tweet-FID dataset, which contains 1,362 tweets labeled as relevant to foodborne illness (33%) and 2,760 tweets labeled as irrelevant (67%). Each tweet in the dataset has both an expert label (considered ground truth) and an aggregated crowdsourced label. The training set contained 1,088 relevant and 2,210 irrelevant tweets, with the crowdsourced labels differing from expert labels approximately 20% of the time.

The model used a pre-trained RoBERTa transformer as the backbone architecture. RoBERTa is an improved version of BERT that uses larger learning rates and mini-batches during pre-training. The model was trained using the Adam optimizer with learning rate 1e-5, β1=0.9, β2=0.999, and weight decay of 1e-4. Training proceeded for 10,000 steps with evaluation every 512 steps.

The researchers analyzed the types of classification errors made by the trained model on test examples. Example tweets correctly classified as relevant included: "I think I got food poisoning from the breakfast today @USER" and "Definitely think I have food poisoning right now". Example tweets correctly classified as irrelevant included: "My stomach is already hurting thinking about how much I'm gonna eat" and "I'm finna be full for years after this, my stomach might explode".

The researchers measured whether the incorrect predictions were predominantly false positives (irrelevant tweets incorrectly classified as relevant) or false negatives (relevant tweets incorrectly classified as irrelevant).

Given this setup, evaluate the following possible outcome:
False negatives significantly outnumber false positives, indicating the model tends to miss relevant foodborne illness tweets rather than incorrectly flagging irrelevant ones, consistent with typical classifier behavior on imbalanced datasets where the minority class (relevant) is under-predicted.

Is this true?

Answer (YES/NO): NO